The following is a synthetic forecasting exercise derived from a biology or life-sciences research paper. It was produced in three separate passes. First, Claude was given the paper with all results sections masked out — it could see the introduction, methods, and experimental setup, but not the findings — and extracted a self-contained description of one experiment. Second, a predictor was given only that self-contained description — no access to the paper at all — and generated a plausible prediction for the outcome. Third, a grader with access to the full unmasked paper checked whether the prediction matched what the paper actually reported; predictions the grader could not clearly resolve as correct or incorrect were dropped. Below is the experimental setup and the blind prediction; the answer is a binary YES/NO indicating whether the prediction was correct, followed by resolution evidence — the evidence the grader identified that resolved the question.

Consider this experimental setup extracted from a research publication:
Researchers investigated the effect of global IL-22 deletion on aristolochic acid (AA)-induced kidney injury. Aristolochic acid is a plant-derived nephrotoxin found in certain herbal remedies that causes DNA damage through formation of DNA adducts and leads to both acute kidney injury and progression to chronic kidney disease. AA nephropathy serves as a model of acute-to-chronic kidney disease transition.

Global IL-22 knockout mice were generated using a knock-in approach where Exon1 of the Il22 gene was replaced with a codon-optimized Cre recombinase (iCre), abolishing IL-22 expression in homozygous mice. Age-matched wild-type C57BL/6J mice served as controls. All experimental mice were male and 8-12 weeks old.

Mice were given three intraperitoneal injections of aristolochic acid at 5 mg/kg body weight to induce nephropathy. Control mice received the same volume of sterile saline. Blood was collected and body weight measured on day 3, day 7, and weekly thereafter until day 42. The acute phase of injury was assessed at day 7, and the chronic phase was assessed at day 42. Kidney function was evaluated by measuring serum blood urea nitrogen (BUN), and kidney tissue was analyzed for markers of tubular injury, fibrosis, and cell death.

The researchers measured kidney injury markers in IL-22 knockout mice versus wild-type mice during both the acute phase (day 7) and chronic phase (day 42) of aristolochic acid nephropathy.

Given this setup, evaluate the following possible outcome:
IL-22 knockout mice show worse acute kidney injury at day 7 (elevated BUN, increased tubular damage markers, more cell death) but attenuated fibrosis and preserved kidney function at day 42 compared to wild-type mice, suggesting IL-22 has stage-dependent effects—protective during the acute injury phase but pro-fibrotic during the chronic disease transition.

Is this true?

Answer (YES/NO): NO